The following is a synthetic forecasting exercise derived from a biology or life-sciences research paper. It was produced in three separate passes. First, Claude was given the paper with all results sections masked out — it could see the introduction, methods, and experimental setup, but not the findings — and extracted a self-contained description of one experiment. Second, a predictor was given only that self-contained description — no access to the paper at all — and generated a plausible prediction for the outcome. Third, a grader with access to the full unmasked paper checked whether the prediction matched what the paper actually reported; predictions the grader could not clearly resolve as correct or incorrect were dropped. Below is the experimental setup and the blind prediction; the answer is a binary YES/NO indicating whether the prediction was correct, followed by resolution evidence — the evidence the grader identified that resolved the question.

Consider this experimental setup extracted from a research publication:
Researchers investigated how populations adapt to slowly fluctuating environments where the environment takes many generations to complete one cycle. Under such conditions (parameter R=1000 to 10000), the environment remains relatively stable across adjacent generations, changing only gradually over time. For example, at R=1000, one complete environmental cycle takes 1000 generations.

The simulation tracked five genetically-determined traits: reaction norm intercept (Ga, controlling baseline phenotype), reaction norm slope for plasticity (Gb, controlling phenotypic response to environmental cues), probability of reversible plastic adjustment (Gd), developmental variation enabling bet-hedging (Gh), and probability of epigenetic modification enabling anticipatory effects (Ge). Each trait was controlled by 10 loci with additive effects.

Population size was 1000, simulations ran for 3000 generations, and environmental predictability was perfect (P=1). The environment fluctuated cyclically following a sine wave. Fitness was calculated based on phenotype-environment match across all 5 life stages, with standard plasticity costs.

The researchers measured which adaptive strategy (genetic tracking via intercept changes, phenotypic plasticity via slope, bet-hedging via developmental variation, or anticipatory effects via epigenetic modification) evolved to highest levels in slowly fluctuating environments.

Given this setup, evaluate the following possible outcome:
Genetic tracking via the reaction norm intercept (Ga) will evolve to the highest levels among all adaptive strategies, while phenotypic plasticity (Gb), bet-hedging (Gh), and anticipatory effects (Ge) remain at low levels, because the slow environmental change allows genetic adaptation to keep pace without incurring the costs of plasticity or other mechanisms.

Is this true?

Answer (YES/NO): YES